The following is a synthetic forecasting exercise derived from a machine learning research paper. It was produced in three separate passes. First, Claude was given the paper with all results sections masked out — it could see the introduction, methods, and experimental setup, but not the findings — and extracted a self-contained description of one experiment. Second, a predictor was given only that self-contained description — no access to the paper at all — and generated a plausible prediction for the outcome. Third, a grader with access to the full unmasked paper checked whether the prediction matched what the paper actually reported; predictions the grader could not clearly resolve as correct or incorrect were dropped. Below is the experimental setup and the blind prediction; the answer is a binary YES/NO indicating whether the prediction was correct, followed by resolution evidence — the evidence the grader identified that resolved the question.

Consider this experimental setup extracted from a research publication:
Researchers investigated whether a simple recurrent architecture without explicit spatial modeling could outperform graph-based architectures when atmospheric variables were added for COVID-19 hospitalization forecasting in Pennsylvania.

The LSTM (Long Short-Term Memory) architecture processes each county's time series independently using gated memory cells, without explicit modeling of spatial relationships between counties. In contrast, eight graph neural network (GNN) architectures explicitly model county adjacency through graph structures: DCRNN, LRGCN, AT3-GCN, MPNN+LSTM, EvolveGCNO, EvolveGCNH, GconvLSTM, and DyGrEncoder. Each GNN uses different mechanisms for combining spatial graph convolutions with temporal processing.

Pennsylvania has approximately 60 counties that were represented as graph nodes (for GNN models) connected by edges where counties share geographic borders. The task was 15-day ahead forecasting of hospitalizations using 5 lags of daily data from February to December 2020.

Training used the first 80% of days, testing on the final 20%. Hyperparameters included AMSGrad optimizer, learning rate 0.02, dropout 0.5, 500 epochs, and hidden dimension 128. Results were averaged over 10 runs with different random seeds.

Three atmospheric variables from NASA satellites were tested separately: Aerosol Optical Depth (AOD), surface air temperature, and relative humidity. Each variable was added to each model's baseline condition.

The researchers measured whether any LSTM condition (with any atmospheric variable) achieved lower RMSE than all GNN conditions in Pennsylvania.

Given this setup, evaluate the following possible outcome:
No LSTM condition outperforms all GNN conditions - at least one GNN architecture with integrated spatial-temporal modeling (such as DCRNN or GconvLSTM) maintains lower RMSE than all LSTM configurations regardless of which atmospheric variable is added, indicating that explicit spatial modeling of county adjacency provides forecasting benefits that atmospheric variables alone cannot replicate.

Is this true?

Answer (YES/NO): YES